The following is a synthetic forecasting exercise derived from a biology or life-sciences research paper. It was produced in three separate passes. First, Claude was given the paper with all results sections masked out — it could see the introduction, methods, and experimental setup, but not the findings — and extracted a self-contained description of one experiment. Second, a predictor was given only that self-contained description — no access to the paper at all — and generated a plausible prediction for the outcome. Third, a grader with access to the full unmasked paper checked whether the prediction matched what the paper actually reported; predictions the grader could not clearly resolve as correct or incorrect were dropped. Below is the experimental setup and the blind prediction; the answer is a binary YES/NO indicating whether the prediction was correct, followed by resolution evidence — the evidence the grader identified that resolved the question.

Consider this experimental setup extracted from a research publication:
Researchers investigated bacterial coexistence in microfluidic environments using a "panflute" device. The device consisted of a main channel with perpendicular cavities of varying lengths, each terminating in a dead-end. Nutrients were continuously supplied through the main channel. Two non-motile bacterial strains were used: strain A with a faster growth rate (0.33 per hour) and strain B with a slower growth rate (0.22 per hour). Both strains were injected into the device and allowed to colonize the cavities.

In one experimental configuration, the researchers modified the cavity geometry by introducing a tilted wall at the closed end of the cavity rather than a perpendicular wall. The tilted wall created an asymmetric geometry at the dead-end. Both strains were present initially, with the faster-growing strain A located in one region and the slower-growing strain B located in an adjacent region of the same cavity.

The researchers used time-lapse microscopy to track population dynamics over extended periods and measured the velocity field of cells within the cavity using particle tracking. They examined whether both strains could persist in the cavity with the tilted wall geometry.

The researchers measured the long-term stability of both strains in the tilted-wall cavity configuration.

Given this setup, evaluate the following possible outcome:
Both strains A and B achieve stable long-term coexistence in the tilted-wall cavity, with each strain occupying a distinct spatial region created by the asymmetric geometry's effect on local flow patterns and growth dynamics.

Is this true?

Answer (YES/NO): YES